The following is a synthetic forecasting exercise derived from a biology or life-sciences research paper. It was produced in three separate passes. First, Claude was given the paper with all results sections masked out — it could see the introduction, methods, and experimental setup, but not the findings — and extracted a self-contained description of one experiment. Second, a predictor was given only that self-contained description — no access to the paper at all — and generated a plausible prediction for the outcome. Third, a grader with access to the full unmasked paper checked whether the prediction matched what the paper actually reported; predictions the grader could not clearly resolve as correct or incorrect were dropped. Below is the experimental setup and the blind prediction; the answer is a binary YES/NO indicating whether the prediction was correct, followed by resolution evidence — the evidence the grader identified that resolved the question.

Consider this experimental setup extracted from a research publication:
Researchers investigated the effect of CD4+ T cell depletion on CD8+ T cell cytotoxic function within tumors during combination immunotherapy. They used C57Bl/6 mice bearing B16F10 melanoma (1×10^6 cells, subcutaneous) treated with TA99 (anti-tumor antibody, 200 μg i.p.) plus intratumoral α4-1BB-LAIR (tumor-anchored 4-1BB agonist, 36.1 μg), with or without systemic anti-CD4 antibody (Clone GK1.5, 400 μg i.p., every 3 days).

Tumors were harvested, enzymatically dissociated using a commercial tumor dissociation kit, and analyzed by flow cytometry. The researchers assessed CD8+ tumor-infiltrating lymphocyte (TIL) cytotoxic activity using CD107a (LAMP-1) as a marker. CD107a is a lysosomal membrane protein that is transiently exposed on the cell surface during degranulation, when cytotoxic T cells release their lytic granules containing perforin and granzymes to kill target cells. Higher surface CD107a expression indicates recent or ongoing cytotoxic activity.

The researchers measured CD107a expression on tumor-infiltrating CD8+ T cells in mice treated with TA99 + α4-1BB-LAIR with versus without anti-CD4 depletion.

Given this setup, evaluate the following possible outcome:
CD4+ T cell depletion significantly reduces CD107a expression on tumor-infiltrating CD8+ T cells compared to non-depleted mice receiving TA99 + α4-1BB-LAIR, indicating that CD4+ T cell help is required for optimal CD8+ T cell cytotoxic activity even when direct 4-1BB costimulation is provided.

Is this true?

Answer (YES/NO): NO